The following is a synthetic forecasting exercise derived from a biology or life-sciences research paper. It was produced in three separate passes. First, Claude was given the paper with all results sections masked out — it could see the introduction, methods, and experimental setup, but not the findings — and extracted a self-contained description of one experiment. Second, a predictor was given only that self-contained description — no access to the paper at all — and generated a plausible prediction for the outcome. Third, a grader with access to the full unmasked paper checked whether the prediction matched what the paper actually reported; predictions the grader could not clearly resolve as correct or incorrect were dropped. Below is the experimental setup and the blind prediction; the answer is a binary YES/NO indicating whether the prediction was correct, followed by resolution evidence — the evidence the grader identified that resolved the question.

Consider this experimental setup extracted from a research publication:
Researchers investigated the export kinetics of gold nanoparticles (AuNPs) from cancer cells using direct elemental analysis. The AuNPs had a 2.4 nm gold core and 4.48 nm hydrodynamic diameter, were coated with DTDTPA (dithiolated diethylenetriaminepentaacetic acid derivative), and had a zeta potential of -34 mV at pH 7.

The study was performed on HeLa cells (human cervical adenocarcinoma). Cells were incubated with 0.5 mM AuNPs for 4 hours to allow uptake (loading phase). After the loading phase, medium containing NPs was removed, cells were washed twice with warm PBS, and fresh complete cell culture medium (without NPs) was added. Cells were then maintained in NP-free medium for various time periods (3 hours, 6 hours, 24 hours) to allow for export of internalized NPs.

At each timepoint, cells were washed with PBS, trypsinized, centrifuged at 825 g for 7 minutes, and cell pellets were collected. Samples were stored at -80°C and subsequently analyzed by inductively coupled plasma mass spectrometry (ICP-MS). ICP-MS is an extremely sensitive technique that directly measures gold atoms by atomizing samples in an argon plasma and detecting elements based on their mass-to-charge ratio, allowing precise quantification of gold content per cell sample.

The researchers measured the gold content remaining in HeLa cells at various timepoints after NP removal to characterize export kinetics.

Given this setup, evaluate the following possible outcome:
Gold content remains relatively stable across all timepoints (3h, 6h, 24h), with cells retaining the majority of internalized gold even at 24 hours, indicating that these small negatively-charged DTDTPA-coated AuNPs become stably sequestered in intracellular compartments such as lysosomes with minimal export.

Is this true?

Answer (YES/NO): NO